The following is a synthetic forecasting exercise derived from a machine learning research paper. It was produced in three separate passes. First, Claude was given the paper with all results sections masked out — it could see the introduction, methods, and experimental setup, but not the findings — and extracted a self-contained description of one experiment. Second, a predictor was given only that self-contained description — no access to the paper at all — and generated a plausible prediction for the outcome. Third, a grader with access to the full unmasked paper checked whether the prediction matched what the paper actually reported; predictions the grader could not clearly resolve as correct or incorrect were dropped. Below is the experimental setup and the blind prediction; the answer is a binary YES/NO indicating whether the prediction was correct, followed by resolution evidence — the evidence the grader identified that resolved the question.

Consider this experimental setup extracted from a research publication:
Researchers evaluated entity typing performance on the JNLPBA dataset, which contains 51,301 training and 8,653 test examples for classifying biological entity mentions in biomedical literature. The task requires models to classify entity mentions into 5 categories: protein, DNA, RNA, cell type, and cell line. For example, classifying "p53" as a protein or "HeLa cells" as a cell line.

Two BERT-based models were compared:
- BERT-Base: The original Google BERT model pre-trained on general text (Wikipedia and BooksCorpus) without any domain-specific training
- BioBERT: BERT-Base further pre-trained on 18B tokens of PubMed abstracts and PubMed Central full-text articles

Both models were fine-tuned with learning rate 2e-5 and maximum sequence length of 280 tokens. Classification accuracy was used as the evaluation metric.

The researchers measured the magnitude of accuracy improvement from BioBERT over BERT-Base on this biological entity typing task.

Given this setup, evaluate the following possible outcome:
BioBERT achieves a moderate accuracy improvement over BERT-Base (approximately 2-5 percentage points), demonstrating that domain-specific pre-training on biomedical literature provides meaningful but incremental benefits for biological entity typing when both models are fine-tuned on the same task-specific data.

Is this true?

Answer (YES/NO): NO